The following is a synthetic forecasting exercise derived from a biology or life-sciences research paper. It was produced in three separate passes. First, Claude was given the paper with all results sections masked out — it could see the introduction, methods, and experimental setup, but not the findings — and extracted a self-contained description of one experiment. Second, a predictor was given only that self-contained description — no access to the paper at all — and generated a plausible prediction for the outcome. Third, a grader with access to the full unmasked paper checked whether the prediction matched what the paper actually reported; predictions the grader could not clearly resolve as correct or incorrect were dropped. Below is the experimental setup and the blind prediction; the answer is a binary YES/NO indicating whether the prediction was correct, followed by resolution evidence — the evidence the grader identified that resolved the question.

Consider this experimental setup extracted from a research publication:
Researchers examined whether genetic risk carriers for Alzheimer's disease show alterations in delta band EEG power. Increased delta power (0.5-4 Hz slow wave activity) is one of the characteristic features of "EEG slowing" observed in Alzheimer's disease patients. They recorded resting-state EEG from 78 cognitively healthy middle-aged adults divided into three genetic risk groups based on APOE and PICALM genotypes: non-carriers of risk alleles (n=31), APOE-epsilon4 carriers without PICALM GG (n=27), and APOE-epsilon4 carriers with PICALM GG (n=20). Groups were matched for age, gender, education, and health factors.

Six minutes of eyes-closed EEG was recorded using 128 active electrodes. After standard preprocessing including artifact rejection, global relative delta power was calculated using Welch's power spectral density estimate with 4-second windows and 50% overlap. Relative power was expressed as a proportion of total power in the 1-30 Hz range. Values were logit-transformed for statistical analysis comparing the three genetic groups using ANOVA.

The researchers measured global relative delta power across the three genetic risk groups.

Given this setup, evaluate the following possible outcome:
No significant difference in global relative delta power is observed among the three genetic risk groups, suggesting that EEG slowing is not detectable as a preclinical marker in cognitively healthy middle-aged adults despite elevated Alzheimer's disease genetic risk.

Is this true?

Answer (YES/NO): NO